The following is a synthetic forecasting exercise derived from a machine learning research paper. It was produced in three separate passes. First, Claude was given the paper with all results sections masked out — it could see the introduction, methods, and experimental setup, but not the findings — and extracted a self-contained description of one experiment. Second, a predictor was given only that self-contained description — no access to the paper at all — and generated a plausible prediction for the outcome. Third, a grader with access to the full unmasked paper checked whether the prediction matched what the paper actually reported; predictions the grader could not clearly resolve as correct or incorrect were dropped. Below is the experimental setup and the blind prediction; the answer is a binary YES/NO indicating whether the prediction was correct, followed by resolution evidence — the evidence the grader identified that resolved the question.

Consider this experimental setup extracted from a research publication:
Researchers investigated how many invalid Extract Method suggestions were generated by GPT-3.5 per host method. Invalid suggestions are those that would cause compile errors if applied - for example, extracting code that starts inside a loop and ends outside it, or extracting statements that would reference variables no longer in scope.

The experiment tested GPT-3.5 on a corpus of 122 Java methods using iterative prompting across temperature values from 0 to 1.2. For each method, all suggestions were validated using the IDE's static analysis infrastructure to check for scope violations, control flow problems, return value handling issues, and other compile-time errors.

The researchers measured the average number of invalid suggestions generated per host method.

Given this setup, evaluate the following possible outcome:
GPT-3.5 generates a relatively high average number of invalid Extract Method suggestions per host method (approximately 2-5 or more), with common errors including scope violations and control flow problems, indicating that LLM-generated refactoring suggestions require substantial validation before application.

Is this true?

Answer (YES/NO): YES